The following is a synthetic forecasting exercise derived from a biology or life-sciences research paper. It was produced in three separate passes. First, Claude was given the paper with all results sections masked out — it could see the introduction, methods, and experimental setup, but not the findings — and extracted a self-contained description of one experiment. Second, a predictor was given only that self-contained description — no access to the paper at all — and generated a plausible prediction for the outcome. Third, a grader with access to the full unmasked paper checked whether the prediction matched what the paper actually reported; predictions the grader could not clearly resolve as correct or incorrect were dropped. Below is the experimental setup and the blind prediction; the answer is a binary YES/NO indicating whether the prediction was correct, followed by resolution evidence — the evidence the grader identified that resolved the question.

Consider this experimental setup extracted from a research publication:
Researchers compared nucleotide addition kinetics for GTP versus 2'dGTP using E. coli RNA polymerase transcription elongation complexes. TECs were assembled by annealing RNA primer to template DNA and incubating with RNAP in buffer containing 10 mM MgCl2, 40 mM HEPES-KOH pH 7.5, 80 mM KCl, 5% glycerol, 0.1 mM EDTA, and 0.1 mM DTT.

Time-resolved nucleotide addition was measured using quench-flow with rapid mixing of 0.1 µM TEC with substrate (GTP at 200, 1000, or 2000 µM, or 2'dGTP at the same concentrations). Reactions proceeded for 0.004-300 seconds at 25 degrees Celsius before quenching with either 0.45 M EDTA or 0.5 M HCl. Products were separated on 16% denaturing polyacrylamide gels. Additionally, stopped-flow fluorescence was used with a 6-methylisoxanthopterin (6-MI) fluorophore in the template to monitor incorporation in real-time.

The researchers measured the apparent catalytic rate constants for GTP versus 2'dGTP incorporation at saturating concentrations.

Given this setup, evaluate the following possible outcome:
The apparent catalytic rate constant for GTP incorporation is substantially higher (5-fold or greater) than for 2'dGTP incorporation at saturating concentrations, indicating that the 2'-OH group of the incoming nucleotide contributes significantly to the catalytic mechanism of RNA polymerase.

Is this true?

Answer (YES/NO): YES